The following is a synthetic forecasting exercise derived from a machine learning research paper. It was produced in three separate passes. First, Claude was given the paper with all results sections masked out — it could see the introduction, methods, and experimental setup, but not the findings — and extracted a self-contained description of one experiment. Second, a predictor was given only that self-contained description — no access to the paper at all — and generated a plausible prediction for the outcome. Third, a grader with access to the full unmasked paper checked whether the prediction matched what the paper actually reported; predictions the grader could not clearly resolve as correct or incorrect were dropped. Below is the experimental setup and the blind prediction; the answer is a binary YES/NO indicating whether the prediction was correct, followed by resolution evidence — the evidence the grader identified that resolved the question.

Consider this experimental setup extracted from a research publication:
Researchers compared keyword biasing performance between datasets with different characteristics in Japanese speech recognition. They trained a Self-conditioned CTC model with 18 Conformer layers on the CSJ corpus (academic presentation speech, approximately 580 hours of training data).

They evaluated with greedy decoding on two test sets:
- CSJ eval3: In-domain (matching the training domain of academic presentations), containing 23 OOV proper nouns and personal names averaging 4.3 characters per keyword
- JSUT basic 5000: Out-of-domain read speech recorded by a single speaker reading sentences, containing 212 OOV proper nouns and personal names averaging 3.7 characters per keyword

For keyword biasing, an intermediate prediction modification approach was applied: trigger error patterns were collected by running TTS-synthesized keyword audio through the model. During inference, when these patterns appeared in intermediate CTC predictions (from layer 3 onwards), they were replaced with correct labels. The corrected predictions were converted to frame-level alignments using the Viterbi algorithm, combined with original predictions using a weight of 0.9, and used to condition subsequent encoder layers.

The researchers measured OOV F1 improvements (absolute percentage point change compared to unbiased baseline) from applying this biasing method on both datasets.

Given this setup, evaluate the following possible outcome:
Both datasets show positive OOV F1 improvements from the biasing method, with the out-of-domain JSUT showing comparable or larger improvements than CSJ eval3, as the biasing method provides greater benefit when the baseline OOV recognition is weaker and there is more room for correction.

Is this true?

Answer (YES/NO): NO